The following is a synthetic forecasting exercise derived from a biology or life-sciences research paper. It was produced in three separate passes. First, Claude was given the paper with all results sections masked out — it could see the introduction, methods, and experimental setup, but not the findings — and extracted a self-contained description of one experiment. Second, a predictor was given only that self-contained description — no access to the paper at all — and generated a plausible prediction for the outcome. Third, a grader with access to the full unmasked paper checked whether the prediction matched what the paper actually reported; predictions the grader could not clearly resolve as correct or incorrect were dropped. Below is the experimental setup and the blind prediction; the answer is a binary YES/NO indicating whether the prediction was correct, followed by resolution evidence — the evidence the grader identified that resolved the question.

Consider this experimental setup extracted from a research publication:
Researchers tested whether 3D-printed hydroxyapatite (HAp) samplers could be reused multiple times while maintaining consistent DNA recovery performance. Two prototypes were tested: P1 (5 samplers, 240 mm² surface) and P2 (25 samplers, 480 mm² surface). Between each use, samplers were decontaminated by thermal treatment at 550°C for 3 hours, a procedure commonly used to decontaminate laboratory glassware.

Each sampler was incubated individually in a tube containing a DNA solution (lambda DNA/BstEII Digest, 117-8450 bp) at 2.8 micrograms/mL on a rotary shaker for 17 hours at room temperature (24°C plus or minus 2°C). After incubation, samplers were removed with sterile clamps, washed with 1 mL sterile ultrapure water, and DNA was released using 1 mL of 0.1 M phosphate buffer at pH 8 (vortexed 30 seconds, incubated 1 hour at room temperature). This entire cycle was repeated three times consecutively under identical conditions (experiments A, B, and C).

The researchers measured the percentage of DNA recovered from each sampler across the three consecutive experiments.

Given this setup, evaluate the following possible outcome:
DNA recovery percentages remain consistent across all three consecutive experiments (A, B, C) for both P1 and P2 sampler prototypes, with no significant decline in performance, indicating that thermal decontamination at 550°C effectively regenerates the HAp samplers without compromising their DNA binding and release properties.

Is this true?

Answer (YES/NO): NO